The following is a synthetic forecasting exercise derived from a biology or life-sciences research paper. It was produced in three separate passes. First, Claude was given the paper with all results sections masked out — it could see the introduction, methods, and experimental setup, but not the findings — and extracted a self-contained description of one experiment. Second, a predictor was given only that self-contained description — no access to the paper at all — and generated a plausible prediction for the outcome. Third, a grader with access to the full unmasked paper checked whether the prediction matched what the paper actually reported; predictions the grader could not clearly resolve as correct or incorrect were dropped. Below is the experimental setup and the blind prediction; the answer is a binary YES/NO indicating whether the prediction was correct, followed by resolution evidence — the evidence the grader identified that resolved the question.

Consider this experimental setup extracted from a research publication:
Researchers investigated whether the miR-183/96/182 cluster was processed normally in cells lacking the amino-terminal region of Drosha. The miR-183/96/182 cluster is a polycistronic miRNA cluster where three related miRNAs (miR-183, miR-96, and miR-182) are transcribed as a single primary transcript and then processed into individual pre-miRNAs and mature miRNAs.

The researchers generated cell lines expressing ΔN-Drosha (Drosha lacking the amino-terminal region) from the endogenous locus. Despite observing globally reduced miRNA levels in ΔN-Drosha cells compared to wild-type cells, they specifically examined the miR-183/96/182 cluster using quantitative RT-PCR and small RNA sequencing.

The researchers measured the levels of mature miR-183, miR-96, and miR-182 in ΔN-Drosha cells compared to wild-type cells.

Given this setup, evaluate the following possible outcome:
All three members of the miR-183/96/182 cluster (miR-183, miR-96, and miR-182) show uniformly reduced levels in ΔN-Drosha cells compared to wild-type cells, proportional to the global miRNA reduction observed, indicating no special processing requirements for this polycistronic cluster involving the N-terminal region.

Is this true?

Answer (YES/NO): NO